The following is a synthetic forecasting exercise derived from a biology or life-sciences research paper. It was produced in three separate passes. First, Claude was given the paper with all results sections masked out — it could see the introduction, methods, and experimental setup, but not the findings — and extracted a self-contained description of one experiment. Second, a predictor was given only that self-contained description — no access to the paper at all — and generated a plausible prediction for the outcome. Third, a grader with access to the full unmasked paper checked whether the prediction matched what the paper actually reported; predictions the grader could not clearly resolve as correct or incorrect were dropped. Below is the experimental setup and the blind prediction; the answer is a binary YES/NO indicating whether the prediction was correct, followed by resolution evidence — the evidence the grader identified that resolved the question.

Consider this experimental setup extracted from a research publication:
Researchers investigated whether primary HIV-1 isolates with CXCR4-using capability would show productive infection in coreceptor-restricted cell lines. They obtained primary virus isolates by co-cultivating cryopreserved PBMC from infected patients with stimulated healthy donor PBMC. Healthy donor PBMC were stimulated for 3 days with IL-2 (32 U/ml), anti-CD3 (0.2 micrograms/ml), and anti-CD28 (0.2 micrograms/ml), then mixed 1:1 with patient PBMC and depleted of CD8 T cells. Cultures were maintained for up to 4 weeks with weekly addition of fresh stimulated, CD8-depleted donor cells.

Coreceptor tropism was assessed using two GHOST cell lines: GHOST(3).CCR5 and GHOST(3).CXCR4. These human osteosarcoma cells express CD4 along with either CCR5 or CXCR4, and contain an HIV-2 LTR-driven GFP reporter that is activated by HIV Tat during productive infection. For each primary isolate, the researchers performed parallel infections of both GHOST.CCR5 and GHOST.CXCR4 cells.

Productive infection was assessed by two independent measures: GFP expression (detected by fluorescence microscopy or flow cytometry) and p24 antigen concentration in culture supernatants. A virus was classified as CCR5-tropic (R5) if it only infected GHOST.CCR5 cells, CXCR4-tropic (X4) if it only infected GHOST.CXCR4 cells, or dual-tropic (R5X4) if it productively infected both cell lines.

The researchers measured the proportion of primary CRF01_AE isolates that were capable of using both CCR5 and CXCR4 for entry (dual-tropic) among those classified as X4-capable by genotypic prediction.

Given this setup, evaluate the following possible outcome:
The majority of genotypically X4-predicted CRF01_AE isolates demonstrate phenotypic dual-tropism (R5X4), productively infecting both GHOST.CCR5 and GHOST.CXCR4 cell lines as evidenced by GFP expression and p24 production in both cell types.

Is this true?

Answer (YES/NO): YES